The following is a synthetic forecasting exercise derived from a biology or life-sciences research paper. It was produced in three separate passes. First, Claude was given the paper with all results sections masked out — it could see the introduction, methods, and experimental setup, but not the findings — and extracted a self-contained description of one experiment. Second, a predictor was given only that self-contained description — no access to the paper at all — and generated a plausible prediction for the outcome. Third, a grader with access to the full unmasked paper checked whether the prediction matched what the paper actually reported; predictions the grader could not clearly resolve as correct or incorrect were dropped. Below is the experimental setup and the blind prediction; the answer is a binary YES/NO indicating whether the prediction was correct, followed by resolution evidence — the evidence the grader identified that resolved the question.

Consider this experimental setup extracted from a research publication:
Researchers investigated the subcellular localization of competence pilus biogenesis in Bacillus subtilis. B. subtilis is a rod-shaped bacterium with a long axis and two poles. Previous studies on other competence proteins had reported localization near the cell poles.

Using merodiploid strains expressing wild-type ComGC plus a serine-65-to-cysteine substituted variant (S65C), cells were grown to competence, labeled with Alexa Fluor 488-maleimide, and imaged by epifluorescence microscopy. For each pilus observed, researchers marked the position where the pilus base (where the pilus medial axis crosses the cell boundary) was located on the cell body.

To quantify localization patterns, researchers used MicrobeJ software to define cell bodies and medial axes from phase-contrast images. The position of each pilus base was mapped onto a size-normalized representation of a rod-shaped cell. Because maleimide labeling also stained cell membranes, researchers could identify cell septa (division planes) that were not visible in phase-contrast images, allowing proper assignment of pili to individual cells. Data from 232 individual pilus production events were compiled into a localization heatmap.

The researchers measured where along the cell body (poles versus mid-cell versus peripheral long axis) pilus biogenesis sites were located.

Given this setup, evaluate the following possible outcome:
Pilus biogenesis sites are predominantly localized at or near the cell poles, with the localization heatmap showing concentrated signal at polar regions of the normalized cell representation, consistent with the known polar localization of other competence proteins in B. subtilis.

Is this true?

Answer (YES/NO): NO